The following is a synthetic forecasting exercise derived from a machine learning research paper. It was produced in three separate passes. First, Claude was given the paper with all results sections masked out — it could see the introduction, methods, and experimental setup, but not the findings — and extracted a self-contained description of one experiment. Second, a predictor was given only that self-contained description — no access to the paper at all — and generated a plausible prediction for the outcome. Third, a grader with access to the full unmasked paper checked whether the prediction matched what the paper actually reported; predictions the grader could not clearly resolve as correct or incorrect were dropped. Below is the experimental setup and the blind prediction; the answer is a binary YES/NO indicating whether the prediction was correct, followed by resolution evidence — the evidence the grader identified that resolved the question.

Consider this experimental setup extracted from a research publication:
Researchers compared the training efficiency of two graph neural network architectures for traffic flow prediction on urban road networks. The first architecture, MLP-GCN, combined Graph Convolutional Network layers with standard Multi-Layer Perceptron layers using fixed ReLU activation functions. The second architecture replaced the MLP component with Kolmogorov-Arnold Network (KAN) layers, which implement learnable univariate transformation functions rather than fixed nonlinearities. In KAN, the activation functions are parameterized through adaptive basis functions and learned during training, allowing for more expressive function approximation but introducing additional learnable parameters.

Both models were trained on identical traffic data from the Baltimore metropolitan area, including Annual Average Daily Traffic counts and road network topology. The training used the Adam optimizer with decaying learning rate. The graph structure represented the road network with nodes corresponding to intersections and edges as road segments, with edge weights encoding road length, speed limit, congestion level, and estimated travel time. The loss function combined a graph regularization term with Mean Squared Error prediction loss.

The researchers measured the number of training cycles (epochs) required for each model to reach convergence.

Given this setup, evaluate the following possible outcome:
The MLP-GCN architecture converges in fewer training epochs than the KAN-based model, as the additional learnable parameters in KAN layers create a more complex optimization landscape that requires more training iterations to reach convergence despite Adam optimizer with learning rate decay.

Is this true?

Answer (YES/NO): YES